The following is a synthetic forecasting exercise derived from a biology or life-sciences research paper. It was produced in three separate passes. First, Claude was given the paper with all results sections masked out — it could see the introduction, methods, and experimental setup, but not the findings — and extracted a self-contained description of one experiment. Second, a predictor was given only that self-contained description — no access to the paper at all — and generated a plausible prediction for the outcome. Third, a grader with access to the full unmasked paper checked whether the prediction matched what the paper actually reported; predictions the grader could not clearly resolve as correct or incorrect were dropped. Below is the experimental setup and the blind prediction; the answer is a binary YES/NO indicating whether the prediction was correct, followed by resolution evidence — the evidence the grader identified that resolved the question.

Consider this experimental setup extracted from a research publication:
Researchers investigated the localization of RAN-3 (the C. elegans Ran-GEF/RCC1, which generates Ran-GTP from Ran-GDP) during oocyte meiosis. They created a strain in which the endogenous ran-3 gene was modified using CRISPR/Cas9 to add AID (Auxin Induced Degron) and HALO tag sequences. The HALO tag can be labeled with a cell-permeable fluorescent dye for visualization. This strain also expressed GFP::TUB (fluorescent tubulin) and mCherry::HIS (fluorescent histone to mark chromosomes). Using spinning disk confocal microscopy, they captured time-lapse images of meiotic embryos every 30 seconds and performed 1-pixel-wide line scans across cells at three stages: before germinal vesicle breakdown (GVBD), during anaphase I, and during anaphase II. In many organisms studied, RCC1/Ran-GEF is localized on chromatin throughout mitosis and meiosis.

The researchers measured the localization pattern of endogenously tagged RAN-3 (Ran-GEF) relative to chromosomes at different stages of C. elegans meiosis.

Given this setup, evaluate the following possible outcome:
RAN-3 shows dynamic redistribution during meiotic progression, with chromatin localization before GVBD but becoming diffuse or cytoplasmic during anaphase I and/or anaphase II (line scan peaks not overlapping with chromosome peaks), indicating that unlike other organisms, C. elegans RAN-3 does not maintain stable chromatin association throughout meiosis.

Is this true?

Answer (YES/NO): NO